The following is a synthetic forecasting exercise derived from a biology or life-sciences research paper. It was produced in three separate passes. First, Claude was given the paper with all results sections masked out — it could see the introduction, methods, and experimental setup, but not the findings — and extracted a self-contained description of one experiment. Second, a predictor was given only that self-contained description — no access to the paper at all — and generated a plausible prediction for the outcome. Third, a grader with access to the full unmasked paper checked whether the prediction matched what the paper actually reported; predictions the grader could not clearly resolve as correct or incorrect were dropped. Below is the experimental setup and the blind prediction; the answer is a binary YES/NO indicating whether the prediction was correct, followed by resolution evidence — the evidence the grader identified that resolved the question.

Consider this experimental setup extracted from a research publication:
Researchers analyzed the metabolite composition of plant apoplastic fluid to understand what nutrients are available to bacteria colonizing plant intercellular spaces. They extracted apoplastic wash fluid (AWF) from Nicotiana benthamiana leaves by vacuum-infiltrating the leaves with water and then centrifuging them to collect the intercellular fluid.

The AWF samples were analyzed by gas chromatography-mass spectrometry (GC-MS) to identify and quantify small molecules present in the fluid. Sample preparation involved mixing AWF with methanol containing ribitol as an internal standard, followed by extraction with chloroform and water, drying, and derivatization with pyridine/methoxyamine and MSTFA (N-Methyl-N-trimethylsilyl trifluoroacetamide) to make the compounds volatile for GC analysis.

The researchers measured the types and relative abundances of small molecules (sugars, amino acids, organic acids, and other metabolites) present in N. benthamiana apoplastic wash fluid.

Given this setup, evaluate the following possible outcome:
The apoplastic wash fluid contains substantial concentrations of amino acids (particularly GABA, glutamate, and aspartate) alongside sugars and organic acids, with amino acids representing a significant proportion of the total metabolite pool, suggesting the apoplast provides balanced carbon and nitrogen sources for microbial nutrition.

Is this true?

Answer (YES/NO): NO